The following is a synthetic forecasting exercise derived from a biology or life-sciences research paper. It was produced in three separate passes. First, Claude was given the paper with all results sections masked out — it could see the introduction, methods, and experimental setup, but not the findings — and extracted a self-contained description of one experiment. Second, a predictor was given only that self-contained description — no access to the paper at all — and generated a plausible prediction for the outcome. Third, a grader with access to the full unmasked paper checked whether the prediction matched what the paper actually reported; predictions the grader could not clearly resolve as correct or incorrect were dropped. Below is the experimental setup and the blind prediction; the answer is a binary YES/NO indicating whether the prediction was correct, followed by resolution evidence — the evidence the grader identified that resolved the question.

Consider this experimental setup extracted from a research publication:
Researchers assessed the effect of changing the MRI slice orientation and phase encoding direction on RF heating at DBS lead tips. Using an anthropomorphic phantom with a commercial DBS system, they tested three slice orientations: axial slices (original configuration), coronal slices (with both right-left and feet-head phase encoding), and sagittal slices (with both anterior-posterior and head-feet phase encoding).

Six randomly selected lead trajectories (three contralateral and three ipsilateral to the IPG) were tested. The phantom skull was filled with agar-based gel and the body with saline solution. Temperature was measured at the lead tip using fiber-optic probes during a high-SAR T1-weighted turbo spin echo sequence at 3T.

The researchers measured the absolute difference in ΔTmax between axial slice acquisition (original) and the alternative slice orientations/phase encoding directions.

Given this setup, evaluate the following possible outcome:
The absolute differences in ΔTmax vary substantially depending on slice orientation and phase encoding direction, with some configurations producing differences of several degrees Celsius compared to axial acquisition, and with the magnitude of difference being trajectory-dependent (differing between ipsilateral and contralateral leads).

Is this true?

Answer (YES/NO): NO